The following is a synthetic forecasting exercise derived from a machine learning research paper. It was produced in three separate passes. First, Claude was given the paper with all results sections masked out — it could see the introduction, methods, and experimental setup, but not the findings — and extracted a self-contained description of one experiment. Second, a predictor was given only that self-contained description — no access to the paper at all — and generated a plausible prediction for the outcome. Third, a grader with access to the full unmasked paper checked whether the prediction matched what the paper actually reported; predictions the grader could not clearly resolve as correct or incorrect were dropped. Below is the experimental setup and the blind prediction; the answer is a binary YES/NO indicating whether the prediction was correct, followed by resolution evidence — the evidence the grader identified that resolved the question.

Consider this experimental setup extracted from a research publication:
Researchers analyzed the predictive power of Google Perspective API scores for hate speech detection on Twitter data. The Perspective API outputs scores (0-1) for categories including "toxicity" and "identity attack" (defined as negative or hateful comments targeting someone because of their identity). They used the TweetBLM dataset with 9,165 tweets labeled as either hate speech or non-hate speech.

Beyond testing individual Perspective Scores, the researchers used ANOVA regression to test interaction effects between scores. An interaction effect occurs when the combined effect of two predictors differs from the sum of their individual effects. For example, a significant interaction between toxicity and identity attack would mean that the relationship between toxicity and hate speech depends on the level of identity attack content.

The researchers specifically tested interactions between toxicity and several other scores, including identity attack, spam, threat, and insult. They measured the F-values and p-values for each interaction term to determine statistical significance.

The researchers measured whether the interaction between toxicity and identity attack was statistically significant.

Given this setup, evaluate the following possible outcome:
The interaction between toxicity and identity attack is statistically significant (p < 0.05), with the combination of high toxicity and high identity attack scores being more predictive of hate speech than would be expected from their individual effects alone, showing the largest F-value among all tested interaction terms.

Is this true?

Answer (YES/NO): NO